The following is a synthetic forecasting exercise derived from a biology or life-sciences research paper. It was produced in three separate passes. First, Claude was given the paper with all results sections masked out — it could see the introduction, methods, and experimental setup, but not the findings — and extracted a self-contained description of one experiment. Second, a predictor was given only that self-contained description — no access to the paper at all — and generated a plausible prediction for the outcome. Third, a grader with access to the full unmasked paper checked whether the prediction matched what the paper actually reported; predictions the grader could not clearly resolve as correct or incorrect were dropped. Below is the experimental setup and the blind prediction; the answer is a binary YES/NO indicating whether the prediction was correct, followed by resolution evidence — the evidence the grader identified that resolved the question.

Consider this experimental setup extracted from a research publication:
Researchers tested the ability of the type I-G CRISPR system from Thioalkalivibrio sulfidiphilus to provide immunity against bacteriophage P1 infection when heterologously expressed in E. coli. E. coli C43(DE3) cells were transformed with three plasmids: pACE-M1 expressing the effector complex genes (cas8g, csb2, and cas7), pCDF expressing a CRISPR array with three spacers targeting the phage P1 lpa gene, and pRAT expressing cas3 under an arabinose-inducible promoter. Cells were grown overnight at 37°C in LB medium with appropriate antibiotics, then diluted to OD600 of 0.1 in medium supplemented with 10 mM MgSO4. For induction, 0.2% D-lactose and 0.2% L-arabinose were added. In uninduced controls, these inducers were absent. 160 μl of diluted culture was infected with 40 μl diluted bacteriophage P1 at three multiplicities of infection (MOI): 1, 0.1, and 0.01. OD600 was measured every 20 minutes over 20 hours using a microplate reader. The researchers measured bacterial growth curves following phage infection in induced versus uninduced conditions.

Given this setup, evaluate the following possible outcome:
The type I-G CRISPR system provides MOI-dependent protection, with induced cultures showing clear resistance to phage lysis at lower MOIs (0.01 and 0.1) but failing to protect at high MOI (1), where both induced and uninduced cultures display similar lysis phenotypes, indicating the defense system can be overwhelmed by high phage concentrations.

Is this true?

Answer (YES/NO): NO